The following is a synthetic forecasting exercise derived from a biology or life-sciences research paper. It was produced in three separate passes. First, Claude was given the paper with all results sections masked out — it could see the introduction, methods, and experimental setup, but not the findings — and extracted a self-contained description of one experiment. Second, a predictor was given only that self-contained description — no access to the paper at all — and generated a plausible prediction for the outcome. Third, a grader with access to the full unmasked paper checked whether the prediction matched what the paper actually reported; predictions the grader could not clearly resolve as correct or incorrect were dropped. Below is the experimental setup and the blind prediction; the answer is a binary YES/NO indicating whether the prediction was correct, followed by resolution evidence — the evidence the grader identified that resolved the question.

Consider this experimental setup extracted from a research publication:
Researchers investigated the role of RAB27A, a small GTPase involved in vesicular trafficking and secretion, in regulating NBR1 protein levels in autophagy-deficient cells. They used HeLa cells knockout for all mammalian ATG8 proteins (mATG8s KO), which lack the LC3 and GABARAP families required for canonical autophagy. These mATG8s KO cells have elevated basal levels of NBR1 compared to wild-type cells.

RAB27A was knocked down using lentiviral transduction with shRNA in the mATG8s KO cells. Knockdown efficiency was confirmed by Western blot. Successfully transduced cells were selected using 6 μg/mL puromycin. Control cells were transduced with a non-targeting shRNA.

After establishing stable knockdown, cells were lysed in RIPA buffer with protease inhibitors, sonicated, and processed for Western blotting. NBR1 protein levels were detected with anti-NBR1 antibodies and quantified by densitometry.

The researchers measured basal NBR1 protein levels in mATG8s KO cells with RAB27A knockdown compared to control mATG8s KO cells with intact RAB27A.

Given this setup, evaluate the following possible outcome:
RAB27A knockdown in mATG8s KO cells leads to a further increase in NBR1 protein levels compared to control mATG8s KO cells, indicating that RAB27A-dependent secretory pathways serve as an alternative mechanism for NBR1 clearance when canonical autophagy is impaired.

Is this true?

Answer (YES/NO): NO